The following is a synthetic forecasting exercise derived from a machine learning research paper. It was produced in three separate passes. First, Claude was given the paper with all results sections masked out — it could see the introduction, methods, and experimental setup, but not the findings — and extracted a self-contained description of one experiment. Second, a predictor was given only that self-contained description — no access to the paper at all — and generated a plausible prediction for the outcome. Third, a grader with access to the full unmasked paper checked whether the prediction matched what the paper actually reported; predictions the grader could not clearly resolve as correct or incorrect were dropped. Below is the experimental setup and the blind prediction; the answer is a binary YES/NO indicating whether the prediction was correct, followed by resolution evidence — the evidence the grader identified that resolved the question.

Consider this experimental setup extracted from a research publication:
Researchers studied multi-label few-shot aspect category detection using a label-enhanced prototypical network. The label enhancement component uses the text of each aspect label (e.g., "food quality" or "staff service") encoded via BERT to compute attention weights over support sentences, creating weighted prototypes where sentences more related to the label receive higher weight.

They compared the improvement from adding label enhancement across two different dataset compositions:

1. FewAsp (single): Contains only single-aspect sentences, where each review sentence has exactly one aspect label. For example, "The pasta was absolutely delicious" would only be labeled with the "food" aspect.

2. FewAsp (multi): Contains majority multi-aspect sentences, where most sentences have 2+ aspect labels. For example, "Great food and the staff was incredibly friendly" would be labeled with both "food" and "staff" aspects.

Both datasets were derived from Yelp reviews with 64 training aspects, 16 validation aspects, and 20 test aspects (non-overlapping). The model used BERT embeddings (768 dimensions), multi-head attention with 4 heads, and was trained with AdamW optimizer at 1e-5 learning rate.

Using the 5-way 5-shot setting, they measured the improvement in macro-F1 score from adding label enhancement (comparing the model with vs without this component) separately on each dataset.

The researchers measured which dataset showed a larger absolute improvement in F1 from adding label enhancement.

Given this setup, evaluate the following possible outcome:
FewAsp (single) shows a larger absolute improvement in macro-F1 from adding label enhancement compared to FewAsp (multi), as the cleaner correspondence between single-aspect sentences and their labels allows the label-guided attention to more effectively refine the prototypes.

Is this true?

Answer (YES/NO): NO